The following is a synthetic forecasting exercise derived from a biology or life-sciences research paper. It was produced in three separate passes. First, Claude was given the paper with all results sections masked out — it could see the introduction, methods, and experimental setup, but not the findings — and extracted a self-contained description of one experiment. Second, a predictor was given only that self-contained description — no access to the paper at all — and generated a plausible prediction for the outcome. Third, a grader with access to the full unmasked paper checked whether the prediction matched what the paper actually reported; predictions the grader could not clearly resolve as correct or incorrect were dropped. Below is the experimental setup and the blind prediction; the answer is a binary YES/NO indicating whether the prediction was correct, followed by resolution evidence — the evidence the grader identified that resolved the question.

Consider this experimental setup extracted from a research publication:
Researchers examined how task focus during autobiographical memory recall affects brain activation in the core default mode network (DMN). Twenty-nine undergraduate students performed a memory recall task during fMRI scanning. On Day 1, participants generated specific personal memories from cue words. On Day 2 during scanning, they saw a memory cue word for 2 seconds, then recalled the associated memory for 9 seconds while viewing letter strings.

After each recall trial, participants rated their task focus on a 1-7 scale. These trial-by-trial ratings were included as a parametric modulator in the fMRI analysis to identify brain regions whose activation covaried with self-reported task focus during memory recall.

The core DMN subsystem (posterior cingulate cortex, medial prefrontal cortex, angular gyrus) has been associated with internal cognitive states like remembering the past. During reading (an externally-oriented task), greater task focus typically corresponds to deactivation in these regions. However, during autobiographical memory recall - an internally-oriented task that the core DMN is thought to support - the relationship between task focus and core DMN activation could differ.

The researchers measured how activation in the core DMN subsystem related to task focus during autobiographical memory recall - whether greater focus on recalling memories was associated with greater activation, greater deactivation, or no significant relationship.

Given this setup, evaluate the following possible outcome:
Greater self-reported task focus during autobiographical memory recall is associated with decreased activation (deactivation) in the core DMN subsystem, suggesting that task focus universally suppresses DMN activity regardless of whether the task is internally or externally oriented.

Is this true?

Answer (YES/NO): NO